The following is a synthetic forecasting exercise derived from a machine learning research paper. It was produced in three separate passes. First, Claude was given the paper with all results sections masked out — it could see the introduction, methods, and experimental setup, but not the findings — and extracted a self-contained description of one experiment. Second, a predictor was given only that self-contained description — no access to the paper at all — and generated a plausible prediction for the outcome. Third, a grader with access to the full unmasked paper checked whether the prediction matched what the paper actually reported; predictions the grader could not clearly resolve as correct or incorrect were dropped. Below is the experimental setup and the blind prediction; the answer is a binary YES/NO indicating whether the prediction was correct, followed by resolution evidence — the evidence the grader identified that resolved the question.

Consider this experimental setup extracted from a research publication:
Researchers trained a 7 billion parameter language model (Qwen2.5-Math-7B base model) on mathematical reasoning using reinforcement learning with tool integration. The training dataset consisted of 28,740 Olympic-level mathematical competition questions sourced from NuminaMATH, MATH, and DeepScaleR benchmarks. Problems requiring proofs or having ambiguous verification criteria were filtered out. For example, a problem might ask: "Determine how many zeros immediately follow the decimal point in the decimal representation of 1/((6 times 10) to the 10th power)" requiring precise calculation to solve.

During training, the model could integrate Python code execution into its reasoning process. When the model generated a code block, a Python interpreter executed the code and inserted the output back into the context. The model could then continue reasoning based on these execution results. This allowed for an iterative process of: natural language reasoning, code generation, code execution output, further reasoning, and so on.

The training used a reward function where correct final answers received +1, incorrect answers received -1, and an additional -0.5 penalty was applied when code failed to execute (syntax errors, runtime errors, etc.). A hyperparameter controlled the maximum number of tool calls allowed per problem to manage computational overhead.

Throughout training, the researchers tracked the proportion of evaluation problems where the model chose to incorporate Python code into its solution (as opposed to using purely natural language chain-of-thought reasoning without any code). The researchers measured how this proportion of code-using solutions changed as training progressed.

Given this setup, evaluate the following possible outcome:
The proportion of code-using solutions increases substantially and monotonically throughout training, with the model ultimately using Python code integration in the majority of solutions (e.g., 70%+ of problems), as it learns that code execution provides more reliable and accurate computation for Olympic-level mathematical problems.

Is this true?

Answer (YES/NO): YES